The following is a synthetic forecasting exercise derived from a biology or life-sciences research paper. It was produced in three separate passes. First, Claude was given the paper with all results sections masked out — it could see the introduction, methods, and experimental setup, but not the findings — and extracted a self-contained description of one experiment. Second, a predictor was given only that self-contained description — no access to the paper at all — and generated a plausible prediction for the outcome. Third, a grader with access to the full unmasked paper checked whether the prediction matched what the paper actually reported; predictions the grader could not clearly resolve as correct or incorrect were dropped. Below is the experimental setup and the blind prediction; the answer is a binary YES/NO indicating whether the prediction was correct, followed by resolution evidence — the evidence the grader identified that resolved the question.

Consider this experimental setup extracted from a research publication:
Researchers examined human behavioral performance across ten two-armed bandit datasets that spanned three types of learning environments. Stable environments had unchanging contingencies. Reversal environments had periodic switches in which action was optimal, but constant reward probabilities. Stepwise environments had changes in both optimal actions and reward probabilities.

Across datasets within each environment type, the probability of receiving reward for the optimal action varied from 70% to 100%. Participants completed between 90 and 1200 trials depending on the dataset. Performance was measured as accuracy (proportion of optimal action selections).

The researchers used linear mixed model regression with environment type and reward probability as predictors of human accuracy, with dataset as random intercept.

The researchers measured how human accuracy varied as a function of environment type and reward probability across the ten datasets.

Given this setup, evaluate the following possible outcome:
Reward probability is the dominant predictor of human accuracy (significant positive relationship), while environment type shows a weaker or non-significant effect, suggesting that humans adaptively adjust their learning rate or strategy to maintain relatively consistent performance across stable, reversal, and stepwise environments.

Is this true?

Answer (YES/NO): YES